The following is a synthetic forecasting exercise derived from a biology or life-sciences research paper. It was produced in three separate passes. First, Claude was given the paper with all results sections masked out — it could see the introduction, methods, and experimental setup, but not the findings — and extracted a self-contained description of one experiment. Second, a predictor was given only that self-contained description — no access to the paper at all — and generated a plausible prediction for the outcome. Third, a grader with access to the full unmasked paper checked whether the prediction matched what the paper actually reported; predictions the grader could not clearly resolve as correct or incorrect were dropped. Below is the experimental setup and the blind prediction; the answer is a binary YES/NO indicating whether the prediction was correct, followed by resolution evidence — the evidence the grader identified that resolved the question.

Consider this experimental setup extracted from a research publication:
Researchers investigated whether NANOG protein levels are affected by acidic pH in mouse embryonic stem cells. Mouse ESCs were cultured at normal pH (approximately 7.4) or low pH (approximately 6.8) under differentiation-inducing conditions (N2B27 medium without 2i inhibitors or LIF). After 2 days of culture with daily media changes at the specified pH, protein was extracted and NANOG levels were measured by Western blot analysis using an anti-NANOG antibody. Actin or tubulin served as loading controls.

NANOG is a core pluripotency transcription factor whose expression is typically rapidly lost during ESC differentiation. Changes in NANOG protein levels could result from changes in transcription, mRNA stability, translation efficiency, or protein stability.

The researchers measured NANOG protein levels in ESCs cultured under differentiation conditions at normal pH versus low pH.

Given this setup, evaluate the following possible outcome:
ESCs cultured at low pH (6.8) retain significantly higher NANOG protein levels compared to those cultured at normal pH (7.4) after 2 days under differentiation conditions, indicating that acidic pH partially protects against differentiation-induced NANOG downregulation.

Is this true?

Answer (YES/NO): YES